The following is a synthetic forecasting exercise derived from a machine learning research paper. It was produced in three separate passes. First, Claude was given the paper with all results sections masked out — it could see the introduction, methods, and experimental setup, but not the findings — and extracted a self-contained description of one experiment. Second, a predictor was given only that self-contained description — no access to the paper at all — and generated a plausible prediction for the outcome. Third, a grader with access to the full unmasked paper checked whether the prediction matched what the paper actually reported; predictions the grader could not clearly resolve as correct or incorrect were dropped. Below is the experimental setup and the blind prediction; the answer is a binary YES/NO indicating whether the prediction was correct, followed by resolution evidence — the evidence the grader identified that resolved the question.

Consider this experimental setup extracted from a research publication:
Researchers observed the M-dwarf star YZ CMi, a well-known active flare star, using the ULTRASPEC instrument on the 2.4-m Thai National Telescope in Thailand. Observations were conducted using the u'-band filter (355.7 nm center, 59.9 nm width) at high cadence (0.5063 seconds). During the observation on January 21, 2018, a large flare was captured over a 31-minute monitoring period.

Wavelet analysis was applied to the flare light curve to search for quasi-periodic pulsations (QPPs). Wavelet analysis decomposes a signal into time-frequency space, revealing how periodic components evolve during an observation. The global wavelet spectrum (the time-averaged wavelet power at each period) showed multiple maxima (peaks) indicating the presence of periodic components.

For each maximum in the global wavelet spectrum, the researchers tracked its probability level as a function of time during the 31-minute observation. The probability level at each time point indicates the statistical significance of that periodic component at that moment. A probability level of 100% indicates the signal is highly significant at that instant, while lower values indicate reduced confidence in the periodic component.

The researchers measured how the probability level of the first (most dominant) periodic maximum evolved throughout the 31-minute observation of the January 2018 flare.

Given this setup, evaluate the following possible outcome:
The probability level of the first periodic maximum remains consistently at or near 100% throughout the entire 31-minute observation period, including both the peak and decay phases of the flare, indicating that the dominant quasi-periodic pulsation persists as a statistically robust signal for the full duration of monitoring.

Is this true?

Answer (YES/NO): YES